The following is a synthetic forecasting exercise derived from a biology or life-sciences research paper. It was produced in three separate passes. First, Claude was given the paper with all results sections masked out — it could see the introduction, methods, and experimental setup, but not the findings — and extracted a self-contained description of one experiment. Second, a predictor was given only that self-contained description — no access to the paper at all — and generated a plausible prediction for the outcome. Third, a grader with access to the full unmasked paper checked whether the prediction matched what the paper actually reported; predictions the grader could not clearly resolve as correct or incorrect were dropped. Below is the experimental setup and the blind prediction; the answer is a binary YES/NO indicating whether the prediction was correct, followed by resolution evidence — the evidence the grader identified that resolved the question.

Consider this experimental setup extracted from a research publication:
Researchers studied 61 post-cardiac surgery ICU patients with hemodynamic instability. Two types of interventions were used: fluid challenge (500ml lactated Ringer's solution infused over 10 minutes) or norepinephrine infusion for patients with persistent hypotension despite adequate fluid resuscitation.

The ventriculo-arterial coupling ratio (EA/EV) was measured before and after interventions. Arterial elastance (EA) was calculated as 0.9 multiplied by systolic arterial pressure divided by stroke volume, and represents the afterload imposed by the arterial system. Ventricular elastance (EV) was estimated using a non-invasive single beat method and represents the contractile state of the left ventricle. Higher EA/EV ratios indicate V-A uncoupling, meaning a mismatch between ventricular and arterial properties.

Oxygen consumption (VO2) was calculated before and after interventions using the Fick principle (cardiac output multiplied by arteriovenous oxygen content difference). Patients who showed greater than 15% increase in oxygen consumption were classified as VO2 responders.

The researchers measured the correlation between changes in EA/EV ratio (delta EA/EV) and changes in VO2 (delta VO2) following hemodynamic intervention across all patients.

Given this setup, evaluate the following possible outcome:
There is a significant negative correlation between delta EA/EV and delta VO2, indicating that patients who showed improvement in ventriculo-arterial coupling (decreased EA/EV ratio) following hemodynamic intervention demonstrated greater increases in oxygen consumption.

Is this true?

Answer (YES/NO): YES